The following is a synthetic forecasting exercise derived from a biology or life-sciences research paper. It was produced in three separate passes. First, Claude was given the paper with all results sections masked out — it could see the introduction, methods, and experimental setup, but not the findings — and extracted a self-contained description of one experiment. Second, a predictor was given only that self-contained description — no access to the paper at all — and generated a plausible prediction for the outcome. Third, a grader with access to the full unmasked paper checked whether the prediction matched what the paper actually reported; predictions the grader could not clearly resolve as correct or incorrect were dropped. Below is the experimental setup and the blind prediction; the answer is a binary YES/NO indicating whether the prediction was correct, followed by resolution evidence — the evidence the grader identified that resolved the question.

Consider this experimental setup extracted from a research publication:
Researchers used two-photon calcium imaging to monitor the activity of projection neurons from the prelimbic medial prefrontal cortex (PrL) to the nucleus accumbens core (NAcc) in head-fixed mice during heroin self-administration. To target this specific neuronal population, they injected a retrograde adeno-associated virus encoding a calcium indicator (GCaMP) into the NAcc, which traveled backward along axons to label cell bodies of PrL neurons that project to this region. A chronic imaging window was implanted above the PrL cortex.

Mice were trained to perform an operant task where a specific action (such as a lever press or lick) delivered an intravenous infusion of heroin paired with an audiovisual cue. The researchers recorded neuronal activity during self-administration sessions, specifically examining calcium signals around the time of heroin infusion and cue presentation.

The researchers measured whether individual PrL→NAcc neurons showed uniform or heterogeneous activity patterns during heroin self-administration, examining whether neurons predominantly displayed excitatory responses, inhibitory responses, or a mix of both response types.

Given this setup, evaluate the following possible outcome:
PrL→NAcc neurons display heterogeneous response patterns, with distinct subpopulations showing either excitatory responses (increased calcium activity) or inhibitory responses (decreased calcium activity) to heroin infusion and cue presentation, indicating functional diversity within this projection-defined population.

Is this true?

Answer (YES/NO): YES